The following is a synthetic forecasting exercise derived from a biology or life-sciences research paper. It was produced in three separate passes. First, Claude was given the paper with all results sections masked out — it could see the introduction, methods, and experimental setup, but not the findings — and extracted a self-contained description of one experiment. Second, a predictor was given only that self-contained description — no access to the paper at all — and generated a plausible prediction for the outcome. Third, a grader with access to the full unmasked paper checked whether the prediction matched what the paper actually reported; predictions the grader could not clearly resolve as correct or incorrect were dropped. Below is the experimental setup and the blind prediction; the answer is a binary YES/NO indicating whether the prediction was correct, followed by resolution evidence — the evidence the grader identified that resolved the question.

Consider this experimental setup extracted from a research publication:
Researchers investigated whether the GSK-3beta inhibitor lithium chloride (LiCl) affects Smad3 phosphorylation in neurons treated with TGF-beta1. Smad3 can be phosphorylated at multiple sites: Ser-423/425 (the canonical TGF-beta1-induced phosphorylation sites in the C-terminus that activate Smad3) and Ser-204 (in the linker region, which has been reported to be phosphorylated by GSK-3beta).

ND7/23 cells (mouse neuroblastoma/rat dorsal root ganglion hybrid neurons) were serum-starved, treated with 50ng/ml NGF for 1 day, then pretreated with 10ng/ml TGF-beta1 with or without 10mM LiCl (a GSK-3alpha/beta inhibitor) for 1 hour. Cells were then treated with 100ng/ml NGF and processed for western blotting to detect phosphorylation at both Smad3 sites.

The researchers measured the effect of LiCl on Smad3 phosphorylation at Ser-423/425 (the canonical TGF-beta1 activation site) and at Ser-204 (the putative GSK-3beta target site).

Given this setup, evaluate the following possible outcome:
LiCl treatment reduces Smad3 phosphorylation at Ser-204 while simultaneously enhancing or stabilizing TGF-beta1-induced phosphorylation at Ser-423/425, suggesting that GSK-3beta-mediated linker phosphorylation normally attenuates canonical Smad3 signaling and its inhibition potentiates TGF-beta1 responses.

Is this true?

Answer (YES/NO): NO